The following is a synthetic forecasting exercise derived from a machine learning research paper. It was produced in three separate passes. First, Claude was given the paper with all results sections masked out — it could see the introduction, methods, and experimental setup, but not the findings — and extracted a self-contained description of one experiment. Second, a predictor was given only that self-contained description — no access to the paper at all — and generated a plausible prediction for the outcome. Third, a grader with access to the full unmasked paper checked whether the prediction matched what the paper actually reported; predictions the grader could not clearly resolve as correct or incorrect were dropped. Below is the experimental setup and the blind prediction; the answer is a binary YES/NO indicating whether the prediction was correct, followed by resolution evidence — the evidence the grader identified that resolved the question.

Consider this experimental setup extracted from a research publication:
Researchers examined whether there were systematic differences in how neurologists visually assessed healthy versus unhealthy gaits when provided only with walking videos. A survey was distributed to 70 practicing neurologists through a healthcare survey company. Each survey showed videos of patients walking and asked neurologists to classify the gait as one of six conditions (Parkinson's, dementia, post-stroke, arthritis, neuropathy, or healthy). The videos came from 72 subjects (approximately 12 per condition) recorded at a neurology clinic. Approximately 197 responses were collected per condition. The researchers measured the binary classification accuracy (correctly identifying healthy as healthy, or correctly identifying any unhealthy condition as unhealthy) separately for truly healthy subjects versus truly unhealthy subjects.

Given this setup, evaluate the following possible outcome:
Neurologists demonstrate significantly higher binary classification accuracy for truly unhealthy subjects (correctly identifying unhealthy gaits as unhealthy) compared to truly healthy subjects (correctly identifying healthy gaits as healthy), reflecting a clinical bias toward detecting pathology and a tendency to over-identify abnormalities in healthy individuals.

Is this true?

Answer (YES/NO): YES